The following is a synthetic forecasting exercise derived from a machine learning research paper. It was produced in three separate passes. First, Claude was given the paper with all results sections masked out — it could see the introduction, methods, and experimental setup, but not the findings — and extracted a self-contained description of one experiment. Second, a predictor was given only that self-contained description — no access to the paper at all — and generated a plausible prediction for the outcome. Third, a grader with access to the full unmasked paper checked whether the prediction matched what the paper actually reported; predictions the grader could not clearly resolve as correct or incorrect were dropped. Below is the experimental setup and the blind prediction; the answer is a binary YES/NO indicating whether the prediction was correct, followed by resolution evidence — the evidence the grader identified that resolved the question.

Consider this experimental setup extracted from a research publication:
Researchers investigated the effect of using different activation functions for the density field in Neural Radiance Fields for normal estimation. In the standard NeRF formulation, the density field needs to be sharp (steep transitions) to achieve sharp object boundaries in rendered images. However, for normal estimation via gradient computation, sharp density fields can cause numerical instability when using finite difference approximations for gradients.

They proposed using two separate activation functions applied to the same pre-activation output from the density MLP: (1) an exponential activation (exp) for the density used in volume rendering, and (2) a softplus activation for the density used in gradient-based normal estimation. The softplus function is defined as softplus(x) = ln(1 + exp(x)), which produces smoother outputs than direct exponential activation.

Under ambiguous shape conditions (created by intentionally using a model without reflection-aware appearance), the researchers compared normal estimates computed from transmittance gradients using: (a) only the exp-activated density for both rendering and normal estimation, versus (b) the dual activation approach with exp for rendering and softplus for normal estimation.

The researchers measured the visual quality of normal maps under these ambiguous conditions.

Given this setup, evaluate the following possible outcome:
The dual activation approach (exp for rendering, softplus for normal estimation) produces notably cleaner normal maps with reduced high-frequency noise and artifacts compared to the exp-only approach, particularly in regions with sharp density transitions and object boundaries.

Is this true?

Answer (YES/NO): YES